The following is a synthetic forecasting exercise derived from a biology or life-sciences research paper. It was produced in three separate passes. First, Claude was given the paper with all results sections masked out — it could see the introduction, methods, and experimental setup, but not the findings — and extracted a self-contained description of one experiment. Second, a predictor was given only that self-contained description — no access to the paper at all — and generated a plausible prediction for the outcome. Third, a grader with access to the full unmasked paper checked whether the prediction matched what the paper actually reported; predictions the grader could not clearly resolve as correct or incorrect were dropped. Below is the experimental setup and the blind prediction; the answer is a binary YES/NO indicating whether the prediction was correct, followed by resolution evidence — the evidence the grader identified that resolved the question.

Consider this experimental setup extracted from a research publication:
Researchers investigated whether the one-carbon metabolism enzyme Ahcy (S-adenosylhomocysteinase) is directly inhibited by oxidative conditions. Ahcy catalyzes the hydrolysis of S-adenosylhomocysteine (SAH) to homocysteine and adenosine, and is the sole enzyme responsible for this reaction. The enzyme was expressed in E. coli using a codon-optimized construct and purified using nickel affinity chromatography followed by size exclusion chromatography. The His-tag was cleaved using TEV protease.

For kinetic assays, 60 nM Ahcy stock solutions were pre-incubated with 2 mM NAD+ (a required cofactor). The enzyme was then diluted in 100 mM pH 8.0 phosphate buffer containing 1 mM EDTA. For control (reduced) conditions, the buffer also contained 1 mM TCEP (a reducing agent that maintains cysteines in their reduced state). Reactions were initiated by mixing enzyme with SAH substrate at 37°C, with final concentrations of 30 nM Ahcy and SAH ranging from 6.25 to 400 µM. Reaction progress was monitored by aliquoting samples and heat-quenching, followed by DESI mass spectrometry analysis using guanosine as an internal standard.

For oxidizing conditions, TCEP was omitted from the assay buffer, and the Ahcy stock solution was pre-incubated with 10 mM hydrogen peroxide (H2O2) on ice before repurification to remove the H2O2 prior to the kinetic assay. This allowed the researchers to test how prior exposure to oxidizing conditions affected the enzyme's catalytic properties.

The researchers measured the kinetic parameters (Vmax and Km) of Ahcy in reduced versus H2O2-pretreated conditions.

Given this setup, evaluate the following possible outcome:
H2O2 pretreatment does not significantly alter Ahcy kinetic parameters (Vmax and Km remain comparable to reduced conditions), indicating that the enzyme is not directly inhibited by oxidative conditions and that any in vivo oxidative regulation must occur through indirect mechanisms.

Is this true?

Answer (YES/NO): NO